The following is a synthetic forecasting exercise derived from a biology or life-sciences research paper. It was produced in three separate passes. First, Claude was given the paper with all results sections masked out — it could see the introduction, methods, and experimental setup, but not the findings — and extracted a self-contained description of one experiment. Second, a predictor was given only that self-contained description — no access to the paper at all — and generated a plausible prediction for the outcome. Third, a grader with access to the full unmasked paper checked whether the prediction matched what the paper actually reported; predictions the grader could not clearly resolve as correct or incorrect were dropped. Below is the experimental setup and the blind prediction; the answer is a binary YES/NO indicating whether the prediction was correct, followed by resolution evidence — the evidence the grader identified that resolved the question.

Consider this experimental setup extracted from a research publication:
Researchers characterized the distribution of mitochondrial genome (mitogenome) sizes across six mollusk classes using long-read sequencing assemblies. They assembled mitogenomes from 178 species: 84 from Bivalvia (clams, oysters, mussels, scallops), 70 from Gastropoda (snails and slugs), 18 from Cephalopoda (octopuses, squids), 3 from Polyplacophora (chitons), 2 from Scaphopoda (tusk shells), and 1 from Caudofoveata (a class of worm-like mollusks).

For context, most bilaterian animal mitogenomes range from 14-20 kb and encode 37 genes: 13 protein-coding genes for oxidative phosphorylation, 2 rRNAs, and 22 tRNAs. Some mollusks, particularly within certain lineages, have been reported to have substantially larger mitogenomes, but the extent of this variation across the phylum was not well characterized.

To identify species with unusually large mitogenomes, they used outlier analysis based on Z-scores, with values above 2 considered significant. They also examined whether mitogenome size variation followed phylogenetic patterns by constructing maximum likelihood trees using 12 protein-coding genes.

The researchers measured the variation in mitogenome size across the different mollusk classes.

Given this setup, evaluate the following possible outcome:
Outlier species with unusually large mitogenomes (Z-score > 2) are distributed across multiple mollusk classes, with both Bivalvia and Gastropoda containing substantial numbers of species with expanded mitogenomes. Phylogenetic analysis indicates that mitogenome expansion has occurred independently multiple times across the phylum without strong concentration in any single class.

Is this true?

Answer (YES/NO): NO